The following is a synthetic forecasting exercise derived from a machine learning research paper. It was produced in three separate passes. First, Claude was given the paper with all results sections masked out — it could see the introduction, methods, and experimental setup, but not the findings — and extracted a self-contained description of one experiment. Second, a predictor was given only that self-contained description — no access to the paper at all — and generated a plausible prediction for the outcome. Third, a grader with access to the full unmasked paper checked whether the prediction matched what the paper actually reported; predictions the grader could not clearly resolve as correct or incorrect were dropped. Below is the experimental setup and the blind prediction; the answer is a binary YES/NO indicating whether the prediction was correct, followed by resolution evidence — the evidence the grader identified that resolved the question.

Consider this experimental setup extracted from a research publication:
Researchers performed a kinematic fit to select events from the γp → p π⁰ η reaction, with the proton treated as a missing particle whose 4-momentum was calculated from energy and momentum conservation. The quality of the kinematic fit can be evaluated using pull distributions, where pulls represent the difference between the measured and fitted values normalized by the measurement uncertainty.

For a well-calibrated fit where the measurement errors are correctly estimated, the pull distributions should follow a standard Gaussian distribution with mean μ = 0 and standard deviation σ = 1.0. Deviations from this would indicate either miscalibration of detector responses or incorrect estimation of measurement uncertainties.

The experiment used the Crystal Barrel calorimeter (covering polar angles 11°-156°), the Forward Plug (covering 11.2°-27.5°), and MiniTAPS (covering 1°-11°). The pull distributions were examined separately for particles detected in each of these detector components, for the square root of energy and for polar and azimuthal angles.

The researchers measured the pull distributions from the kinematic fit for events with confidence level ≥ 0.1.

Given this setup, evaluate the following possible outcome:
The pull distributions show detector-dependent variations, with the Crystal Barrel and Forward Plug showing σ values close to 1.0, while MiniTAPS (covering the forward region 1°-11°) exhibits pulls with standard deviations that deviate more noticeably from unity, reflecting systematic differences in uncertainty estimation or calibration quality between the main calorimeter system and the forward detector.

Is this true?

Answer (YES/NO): NO